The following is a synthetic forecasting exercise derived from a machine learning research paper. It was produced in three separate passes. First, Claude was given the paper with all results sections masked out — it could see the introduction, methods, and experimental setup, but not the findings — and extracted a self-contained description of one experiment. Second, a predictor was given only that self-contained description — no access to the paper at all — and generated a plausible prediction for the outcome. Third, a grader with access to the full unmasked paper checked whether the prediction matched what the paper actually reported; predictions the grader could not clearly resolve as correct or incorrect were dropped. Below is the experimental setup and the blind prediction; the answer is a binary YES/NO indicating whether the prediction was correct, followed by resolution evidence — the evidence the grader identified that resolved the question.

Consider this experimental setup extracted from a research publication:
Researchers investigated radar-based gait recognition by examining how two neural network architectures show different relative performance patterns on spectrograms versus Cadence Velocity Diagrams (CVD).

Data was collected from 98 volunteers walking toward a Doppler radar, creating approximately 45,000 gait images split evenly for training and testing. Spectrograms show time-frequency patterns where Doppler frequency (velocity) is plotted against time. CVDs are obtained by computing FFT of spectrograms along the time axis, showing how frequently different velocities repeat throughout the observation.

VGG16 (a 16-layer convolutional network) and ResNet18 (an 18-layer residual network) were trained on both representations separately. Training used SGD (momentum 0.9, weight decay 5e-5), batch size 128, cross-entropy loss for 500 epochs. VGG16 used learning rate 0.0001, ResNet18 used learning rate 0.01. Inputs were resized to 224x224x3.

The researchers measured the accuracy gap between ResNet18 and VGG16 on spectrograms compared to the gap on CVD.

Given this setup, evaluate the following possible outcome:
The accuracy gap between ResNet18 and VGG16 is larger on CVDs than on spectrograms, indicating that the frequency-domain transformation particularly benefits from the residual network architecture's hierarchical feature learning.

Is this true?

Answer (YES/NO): NO